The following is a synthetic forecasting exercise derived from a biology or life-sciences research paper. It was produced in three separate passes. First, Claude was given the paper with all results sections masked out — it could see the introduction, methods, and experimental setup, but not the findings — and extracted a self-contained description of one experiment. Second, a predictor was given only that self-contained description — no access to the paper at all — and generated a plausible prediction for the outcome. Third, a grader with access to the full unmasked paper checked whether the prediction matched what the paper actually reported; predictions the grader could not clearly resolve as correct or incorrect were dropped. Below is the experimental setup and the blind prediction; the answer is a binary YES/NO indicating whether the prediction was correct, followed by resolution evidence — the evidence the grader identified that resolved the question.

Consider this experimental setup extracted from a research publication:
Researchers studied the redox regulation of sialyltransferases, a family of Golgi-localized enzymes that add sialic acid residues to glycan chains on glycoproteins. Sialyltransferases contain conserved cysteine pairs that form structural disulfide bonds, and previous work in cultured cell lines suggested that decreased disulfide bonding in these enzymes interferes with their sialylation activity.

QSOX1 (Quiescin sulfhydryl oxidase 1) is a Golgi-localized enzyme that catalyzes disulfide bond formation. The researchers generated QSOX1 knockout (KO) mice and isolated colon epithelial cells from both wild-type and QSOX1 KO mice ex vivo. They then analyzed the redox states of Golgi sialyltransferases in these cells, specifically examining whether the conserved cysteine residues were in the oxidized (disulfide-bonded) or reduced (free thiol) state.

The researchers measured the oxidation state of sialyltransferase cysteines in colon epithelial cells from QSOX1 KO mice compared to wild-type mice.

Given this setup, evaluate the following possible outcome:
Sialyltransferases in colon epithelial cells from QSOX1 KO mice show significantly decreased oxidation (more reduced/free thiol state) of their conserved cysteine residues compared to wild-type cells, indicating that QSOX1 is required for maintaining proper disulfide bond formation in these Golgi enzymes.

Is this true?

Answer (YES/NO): YES